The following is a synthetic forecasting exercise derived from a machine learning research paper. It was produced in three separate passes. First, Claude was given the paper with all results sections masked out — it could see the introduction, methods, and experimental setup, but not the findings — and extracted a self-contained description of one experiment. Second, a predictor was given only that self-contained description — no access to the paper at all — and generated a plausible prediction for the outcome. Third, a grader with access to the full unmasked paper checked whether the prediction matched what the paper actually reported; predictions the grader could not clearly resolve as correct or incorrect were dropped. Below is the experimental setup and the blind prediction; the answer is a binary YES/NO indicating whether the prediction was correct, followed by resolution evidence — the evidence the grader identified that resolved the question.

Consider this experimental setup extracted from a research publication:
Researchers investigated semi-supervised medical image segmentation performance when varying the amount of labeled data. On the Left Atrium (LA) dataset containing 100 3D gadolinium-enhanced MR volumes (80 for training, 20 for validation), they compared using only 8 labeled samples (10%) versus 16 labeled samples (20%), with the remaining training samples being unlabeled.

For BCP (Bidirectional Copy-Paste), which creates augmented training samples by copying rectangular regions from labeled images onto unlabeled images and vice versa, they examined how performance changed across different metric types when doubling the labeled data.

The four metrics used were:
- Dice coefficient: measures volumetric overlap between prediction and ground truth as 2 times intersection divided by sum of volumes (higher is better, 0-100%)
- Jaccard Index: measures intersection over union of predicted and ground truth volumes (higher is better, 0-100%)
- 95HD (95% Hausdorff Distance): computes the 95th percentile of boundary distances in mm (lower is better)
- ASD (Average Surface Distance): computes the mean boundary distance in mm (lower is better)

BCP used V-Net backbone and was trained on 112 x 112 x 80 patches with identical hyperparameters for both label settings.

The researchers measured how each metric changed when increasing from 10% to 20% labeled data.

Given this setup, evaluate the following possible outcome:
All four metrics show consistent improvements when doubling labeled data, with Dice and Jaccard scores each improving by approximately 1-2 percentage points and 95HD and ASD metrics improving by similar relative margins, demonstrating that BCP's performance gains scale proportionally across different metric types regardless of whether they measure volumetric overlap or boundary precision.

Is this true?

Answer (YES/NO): NO